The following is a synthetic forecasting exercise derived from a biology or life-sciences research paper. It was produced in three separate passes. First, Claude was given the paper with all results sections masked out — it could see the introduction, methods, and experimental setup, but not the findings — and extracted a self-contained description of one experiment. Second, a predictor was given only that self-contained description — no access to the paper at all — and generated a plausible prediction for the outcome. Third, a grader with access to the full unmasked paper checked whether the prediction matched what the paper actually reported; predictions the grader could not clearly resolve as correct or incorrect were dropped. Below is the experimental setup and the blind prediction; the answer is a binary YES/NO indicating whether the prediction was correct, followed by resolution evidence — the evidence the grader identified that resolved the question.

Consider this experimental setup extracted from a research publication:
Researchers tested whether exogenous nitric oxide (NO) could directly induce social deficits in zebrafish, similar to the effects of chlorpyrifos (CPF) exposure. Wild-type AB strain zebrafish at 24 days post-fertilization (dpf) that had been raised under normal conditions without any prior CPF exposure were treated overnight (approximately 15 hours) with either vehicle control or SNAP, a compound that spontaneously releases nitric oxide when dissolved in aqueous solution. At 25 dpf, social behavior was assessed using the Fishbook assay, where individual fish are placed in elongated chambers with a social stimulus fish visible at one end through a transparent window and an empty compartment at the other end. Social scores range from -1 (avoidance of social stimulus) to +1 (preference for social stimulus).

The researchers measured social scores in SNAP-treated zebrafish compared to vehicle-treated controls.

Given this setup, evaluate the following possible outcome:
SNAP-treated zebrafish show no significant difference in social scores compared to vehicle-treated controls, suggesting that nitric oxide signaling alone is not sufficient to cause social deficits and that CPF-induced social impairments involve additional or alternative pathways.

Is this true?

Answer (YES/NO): NO